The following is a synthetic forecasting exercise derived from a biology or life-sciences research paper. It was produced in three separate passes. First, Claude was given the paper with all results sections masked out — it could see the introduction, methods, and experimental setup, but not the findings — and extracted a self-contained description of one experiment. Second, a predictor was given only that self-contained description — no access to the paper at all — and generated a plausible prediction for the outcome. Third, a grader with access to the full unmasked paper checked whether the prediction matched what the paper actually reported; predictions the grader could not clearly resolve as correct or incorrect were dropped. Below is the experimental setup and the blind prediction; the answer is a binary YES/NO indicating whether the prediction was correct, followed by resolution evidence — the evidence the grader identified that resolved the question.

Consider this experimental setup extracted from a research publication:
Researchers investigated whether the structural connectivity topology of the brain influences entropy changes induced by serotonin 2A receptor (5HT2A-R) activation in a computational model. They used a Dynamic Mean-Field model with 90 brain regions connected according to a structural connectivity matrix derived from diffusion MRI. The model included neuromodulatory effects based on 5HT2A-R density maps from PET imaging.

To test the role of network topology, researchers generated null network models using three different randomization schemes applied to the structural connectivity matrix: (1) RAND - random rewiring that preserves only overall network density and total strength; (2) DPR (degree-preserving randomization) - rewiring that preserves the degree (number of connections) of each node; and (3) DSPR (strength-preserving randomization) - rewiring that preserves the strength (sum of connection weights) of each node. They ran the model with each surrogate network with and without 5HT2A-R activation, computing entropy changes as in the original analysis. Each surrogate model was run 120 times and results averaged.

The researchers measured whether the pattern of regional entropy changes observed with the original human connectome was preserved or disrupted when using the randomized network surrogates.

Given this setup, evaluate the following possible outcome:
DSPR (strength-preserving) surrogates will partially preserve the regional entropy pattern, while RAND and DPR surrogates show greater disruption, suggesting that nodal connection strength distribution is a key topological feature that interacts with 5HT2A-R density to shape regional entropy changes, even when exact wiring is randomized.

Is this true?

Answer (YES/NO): NO